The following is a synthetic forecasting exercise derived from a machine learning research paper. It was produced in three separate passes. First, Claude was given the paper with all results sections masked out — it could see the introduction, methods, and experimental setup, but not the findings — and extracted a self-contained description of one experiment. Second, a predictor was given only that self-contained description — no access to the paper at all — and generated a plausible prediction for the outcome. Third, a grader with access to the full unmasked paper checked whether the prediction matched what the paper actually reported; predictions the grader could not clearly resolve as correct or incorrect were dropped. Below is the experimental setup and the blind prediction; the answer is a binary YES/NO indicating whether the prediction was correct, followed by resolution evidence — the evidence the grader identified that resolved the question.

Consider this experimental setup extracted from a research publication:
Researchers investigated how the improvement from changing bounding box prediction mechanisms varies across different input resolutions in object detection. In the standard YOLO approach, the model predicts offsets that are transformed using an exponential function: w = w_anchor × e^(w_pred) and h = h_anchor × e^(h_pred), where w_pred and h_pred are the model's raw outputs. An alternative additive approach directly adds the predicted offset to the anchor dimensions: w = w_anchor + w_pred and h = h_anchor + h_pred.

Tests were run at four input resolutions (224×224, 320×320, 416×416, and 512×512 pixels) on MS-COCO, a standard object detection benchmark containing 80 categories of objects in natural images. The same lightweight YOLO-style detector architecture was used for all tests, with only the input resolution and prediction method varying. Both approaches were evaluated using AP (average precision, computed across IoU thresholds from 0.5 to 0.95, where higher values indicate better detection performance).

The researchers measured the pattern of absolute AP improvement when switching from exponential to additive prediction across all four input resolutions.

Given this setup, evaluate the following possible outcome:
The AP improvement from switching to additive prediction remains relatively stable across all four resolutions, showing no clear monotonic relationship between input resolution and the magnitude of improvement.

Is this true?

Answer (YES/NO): NO